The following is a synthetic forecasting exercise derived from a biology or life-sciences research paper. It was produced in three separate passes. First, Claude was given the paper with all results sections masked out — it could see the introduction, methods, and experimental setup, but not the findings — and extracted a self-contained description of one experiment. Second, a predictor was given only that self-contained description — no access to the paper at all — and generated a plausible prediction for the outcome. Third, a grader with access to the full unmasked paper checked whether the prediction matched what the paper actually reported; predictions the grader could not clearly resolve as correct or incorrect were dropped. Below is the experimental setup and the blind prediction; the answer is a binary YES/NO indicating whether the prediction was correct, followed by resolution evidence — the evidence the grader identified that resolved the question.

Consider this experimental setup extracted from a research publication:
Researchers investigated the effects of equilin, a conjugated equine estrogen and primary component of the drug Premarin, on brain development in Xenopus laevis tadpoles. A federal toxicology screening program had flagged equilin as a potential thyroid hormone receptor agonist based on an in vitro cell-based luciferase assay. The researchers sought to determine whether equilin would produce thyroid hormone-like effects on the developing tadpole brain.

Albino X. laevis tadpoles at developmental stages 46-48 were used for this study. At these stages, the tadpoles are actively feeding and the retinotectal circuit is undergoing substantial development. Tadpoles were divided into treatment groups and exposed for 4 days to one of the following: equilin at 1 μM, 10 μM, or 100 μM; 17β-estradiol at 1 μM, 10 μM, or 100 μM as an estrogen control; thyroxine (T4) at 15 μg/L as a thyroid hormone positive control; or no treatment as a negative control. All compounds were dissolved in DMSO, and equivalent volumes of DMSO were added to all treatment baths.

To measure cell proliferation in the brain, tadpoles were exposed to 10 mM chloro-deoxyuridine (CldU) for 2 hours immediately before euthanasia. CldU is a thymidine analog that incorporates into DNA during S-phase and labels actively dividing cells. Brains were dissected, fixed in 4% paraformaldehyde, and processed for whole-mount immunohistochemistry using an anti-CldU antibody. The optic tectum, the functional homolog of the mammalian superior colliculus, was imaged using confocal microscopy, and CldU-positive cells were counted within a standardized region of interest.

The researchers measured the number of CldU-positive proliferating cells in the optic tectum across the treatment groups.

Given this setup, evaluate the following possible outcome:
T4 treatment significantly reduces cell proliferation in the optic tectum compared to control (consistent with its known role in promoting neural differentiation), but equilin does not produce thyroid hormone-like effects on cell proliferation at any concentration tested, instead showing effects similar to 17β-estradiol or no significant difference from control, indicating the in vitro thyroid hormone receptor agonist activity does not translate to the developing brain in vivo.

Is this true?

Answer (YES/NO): NO